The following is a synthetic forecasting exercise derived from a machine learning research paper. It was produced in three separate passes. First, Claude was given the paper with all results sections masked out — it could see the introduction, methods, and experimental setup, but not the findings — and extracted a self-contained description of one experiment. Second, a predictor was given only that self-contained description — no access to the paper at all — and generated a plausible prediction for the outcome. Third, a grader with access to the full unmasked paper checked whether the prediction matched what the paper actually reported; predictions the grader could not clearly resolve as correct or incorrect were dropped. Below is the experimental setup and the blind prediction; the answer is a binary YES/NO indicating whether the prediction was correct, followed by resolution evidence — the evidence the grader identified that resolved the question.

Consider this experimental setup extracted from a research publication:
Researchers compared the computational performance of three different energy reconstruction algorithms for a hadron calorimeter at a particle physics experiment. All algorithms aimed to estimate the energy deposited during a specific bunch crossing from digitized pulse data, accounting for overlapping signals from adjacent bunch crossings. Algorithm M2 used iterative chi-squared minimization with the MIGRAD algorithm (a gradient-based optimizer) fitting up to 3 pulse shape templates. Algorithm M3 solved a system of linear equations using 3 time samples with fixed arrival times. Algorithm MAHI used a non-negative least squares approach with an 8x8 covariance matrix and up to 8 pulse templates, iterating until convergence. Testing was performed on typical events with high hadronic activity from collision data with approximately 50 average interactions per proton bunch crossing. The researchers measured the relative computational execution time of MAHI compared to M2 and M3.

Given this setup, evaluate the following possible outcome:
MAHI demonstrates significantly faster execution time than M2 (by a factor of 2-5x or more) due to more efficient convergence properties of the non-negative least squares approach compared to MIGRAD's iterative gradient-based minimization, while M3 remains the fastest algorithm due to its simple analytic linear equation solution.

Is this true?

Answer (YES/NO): YES